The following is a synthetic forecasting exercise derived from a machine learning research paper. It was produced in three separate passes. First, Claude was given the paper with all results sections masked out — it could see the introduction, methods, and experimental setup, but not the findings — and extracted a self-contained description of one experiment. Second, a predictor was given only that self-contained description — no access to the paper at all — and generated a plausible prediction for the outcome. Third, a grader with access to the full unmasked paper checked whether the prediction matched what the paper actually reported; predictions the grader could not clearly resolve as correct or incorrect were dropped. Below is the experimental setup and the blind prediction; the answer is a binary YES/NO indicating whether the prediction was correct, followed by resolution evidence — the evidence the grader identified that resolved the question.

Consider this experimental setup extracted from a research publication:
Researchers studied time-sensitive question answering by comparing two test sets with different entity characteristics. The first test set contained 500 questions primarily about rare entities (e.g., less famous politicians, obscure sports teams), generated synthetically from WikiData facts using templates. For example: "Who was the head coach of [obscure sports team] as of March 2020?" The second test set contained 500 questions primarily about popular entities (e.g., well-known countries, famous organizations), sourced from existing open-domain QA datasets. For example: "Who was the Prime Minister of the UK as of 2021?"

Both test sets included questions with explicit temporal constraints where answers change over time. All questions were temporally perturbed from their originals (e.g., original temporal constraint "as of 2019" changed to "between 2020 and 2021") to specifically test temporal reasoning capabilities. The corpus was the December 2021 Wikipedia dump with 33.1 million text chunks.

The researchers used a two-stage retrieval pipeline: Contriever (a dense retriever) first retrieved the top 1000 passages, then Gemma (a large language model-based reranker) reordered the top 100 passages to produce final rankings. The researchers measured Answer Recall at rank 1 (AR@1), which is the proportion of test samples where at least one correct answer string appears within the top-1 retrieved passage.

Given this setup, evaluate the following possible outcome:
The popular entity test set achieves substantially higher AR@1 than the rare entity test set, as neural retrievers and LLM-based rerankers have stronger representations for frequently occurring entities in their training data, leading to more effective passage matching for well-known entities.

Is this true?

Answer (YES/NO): YES